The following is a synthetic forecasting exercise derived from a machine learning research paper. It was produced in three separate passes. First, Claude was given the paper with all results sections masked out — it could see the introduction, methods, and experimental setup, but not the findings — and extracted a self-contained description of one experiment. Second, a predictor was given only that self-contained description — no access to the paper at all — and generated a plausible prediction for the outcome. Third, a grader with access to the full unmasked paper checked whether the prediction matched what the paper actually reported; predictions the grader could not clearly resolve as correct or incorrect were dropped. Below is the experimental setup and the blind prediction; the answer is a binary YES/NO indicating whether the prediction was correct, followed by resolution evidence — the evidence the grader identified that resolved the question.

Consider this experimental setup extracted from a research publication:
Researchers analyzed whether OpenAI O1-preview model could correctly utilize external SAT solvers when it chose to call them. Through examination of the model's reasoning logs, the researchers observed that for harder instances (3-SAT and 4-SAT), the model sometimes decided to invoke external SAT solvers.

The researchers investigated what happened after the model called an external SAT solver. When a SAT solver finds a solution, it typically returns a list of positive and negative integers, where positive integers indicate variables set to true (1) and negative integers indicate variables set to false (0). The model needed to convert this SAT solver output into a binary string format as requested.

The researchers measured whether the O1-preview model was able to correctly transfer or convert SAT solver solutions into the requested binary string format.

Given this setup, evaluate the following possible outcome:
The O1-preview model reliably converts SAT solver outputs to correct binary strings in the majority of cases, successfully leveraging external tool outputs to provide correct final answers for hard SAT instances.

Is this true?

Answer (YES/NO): NO